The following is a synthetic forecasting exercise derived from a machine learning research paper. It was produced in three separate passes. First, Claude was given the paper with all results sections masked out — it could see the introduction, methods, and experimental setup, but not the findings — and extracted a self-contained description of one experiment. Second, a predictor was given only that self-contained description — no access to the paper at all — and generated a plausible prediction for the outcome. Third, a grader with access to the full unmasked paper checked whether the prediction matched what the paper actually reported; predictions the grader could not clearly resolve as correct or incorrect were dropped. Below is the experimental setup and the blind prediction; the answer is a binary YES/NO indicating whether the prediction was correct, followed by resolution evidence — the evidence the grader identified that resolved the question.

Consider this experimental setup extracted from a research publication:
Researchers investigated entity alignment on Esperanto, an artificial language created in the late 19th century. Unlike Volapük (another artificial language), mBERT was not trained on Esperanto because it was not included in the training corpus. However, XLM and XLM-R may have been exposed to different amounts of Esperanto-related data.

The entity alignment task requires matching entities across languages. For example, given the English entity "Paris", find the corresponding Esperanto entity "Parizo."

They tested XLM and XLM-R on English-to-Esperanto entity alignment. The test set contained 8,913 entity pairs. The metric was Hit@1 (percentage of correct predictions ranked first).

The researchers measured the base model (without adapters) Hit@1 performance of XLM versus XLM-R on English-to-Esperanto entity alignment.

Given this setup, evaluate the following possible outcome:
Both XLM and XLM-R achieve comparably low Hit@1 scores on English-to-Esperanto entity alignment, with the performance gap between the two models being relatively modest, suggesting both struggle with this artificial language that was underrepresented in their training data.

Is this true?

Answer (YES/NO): NO